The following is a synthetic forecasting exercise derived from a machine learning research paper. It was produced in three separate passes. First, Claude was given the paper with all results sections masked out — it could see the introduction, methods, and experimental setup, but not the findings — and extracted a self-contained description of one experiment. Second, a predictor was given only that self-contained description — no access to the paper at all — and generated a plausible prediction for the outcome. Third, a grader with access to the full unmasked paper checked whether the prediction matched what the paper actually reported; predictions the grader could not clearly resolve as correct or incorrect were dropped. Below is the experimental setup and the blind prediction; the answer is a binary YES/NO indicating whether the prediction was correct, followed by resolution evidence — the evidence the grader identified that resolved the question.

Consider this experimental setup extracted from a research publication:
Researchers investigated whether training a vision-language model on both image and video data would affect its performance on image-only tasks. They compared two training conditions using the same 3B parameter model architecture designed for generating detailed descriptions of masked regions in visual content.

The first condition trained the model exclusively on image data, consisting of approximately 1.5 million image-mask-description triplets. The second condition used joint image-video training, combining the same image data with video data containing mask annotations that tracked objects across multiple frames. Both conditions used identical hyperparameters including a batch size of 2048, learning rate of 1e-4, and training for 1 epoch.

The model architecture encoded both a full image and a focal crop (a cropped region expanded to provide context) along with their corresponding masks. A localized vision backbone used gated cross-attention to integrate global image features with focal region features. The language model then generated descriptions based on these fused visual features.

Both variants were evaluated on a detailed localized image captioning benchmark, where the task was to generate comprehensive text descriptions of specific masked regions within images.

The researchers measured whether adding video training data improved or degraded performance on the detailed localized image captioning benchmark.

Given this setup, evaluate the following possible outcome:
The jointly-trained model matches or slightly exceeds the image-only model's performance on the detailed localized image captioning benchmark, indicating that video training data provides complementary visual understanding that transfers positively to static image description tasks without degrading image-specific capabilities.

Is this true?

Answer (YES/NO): YES